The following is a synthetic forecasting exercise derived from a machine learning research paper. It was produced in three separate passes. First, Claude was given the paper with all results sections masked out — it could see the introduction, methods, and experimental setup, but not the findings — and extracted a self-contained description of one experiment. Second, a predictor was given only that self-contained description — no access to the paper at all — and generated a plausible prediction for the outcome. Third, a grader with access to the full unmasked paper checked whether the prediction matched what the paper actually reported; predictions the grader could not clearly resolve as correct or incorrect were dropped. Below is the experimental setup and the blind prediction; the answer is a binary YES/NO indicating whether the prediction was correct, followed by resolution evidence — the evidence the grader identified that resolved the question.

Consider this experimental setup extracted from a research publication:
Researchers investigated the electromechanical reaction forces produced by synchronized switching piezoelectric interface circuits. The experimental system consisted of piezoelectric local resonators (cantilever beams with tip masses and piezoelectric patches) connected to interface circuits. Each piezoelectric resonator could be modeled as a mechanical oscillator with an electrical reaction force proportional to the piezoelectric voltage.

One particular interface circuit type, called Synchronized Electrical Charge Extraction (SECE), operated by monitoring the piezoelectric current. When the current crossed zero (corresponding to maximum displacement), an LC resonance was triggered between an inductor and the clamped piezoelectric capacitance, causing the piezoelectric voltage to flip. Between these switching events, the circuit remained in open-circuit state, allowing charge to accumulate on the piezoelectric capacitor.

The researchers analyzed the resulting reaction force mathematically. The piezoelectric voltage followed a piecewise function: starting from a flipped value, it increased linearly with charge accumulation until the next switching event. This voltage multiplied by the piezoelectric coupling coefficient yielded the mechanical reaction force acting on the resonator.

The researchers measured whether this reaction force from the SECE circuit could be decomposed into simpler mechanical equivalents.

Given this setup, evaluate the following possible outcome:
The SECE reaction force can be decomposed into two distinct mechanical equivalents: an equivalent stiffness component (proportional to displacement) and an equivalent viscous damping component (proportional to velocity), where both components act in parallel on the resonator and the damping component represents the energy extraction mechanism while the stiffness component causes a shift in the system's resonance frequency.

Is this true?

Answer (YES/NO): NO